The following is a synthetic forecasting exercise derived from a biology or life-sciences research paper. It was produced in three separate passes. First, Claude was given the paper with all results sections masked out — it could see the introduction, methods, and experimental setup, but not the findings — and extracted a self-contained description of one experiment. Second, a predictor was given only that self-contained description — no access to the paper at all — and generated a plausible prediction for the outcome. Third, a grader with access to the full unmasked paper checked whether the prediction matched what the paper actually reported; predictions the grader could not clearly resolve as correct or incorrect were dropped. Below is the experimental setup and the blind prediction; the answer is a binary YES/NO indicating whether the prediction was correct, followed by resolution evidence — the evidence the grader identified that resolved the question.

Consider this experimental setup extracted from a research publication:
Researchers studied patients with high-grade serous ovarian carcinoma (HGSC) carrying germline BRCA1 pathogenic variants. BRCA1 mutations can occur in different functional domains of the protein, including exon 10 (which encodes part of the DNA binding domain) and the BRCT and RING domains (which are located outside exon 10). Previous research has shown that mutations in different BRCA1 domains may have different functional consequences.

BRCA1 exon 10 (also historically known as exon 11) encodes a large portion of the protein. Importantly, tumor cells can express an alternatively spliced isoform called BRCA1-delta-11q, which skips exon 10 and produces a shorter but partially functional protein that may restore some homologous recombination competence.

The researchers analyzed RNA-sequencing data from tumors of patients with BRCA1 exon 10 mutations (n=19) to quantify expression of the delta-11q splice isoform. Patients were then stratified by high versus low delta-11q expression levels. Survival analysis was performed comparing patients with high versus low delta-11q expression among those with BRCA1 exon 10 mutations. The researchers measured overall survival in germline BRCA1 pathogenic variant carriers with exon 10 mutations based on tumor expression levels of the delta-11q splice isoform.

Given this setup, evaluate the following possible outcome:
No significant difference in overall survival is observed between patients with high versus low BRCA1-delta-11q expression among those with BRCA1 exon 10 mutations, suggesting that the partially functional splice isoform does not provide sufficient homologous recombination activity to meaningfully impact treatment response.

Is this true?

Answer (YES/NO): NO